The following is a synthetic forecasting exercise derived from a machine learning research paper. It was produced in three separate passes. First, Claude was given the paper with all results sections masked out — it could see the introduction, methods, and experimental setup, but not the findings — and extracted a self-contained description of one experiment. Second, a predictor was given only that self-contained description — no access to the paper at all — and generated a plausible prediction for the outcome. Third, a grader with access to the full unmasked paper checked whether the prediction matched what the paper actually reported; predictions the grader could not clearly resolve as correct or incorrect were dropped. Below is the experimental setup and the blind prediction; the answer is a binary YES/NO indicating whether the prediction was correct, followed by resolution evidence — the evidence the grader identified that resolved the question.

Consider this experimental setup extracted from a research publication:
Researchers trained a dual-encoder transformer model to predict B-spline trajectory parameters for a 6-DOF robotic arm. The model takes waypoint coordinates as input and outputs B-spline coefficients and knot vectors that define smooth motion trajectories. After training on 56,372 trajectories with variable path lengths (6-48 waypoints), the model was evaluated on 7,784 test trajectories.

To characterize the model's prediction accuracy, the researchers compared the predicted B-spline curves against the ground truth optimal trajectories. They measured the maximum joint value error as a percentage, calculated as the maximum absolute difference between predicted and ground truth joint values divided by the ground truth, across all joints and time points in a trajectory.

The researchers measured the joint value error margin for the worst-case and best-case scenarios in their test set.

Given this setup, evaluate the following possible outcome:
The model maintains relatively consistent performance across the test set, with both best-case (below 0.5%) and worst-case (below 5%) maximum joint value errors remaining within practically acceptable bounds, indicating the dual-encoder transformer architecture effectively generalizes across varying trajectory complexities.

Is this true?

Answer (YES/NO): NO